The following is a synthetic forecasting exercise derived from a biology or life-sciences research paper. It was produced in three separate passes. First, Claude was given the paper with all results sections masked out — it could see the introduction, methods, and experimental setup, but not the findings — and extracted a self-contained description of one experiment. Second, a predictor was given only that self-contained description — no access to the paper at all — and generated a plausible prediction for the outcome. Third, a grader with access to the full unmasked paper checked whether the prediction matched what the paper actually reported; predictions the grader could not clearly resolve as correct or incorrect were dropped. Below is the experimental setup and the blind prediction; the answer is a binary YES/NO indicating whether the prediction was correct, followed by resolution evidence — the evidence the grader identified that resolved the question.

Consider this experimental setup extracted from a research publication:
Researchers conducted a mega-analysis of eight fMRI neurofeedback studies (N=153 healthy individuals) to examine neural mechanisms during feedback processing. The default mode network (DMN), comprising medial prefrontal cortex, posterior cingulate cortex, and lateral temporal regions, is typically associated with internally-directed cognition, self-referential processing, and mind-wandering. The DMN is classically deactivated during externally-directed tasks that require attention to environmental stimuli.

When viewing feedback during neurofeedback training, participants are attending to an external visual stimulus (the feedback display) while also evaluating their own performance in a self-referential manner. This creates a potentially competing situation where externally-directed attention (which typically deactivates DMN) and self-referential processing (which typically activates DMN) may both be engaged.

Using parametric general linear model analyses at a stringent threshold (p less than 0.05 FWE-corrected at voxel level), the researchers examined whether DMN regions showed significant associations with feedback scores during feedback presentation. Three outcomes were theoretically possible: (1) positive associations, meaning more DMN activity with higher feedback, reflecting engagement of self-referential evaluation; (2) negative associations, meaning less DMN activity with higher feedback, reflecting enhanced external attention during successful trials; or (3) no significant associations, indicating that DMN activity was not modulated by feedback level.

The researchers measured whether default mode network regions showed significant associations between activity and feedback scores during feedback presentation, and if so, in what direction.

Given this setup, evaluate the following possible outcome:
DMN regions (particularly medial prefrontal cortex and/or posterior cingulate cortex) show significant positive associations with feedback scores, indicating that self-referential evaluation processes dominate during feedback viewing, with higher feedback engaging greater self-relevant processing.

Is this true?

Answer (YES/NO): YES